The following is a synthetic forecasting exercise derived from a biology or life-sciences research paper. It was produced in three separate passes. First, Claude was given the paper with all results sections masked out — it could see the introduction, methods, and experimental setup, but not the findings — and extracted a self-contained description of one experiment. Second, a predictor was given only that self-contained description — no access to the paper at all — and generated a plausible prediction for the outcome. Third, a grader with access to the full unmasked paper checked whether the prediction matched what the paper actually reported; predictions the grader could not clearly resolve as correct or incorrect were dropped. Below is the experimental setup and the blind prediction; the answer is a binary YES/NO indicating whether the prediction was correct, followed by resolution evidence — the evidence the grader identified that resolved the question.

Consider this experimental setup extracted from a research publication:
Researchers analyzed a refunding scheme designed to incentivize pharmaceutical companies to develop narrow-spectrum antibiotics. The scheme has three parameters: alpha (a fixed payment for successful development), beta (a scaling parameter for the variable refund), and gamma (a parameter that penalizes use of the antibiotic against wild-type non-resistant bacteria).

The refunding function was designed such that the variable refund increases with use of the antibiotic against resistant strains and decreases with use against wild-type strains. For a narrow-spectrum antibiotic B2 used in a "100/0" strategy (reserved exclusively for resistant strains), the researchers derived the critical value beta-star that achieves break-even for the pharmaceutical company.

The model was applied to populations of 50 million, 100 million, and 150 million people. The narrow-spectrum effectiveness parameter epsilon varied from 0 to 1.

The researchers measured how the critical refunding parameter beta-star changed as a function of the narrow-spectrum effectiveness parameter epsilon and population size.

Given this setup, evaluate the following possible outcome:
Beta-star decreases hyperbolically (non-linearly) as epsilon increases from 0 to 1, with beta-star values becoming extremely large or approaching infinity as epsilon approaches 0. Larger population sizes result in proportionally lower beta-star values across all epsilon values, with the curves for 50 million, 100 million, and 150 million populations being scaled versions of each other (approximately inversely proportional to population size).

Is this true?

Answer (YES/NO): NO